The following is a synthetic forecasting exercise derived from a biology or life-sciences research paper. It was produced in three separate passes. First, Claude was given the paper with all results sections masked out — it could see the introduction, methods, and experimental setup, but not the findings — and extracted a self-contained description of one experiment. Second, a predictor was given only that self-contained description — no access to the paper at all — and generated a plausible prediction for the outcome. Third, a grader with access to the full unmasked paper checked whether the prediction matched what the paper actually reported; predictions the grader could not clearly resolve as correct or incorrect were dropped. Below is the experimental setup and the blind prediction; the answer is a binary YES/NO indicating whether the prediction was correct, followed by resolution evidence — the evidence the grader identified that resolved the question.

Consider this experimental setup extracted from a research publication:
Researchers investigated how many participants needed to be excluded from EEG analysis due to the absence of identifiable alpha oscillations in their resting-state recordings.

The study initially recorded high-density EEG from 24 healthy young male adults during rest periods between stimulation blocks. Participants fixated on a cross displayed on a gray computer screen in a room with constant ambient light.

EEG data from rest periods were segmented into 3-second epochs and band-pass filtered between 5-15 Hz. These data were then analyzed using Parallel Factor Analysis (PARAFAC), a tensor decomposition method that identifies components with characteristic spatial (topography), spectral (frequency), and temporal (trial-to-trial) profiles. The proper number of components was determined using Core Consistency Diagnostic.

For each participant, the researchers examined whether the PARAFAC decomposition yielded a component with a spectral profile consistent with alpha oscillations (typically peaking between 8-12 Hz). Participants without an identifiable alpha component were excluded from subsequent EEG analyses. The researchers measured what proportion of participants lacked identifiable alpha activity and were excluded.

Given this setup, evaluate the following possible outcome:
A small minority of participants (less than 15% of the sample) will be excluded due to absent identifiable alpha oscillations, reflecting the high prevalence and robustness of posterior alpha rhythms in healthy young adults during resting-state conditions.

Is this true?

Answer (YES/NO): YES